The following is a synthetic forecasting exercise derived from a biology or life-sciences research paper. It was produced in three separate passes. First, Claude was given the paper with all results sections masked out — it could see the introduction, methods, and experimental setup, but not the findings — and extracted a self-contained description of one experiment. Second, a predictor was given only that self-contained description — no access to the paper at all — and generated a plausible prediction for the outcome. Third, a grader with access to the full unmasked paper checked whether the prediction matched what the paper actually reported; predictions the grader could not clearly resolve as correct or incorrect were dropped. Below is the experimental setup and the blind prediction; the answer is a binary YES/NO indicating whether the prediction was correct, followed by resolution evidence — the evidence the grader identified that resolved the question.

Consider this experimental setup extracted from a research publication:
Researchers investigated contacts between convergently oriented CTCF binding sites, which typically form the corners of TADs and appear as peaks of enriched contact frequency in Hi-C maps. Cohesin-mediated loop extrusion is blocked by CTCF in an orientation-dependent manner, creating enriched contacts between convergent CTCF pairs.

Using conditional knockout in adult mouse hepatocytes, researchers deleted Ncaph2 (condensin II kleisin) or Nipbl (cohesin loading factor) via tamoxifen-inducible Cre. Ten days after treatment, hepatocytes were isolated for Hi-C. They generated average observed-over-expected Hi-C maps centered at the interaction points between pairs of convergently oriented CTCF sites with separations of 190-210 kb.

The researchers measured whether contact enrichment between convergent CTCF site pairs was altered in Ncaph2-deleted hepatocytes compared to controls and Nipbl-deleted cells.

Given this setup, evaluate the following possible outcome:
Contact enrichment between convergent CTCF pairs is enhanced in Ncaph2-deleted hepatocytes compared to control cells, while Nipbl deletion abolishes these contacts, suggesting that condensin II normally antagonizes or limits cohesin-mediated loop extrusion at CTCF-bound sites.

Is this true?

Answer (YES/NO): NO